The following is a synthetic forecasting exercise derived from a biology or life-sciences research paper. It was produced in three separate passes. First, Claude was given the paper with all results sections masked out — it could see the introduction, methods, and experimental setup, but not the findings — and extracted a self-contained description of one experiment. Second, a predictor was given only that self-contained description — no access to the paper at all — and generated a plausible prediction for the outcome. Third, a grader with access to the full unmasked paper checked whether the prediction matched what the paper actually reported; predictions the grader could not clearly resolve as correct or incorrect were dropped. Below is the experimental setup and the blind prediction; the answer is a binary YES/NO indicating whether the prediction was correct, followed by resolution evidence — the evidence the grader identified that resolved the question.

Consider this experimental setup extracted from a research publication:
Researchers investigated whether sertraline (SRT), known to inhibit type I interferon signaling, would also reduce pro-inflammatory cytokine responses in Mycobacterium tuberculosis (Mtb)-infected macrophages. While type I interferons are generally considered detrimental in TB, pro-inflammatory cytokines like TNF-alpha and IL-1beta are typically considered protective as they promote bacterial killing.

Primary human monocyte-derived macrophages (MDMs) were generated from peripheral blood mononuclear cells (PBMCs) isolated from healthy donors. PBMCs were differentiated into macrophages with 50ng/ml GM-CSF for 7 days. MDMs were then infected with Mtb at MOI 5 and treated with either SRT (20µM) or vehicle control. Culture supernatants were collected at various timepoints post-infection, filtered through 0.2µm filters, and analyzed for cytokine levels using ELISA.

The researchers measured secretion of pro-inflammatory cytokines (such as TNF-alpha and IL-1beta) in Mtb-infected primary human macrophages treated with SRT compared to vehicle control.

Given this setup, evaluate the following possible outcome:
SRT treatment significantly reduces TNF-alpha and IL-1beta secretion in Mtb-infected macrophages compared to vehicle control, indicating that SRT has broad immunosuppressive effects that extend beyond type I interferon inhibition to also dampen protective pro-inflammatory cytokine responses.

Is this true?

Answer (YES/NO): NO